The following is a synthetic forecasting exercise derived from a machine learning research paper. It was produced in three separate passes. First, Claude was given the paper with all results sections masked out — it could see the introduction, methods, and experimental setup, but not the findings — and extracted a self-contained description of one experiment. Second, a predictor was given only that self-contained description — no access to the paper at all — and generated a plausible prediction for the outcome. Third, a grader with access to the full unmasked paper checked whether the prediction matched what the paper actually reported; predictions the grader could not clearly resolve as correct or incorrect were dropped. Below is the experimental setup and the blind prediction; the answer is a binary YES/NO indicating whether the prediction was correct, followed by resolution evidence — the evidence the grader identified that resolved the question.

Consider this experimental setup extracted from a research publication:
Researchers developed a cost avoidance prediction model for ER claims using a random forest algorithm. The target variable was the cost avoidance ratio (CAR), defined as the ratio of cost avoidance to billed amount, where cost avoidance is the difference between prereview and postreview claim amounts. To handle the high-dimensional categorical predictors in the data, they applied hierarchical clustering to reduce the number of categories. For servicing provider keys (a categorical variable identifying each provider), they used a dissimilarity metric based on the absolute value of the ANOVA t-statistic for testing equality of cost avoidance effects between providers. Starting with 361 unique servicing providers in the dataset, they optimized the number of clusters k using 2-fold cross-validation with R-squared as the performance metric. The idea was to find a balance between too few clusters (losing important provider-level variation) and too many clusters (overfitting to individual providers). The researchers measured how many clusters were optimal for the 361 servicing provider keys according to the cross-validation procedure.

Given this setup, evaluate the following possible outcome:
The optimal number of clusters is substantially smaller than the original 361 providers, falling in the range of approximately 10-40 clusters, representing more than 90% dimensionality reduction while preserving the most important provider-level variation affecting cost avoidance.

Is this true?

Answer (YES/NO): YES